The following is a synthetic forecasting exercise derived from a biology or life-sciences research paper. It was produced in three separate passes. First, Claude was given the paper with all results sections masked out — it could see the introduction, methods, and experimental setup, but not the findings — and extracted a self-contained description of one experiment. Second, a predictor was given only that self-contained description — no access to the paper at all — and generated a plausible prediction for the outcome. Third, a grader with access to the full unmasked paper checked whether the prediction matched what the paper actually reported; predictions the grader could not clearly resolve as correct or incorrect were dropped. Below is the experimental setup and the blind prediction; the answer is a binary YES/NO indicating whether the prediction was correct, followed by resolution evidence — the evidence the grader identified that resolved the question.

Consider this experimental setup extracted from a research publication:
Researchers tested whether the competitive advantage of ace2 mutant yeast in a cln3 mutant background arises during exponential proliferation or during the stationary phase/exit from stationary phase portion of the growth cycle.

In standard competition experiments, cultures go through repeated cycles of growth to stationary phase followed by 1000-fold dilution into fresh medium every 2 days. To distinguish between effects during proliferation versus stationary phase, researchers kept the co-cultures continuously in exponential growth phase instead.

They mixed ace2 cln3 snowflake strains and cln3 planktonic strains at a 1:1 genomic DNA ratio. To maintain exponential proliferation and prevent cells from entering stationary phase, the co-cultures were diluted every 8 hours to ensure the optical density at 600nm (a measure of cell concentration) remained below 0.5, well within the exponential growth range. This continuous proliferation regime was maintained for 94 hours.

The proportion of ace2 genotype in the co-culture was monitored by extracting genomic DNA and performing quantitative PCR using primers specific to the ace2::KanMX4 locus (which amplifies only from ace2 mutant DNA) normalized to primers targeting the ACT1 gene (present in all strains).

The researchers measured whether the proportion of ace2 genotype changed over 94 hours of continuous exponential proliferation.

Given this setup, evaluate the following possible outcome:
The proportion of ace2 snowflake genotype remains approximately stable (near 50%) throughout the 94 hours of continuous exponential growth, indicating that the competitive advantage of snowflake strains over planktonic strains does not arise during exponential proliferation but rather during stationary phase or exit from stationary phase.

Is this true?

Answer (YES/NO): YES